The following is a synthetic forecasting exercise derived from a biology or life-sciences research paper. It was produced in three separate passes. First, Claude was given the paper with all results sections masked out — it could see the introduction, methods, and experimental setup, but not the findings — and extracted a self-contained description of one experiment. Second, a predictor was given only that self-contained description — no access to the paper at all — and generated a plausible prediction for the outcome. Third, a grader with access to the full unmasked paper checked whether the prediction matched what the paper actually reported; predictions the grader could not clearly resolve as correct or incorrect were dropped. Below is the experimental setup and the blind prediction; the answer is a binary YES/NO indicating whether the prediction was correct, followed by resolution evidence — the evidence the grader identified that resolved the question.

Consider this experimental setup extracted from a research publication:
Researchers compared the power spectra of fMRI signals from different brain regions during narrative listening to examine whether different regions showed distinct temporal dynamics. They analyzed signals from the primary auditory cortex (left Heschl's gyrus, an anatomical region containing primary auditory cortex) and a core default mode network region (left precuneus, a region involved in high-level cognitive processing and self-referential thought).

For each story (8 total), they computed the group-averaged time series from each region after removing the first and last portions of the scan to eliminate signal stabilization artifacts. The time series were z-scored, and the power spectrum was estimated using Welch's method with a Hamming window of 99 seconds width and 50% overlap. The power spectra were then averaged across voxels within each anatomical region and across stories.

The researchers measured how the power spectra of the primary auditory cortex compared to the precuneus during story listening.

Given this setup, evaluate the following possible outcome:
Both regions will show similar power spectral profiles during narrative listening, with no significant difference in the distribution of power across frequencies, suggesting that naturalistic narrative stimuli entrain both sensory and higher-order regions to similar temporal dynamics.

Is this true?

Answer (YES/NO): NO